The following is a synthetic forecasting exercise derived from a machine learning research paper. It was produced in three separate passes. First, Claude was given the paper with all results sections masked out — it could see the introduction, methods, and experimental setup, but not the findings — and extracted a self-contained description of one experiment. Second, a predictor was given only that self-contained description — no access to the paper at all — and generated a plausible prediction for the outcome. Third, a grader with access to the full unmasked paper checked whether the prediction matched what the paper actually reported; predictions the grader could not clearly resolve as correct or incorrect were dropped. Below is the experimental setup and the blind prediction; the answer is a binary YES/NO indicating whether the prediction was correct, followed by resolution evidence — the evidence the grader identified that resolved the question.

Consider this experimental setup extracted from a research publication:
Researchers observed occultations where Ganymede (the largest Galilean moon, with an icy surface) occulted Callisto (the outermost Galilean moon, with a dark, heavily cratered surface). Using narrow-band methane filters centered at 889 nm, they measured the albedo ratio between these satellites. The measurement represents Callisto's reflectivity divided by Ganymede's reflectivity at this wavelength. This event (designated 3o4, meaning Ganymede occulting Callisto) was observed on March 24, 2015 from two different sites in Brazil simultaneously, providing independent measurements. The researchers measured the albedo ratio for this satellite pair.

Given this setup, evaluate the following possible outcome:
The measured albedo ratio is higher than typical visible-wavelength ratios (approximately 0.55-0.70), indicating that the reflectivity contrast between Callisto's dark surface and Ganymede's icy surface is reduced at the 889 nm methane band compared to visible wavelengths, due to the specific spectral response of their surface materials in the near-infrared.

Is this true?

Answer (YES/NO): NO